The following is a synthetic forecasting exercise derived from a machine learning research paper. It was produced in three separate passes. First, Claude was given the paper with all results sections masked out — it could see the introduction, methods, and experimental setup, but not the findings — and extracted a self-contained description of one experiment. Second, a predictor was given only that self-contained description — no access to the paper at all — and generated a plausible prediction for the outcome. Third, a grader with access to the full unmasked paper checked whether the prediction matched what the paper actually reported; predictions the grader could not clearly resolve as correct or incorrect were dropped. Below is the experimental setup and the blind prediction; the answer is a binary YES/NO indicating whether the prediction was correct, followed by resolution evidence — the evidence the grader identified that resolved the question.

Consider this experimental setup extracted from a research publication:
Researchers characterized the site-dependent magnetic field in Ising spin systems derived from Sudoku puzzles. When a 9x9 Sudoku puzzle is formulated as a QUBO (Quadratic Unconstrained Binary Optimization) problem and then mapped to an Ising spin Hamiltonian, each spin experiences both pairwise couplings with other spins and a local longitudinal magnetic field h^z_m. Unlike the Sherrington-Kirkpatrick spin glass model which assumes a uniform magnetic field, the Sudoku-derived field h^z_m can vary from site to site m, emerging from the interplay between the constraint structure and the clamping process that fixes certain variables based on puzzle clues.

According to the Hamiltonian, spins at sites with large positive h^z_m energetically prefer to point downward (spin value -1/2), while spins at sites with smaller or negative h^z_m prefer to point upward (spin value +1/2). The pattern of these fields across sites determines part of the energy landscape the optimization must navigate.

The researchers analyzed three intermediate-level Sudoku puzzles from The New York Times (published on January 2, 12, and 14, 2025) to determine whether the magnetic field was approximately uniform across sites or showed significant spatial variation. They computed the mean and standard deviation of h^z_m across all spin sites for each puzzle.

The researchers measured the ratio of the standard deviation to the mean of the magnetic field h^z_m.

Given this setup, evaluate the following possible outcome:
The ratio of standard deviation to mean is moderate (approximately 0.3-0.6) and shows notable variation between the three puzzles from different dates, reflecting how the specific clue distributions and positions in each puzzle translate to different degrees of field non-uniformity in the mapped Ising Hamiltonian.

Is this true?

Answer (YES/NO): YES